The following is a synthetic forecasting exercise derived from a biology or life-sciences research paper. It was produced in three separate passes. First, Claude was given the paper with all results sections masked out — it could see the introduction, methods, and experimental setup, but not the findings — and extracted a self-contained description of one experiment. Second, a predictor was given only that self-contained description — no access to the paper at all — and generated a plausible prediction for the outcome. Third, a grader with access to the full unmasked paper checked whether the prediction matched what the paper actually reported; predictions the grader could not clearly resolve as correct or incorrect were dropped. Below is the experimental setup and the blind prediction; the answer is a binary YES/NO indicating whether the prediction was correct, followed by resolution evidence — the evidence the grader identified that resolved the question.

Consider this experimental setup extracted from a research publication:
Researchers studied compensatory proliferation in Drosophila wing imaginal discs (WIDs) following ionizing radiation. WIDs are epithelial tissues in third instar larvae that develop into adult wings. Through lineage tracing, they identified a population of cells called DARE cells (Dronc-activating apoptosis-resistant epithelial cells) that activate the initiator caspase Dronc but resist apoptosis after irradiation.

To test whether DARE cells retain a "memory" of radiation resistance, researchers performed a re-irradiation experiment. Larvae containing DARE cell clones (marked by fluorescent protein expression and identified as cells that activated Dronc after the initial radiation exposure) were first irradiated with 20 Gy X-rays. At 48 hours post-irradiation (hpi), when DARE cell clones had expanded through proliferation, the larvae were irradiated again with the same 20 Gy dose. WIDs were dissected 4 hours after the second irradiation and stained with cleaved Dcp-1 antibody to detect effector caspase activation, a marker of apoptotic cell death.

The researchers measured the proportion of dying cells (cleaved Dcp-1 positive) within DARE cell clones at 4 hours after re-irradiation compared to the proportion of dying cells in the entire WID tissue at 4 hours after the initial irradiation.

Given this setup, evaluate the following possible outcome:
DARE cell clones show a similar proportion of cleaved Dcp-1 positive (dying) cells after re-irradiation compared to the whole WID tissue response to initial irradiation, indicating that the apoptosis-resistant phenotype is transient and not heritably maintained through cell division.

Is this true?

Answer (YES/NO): NO